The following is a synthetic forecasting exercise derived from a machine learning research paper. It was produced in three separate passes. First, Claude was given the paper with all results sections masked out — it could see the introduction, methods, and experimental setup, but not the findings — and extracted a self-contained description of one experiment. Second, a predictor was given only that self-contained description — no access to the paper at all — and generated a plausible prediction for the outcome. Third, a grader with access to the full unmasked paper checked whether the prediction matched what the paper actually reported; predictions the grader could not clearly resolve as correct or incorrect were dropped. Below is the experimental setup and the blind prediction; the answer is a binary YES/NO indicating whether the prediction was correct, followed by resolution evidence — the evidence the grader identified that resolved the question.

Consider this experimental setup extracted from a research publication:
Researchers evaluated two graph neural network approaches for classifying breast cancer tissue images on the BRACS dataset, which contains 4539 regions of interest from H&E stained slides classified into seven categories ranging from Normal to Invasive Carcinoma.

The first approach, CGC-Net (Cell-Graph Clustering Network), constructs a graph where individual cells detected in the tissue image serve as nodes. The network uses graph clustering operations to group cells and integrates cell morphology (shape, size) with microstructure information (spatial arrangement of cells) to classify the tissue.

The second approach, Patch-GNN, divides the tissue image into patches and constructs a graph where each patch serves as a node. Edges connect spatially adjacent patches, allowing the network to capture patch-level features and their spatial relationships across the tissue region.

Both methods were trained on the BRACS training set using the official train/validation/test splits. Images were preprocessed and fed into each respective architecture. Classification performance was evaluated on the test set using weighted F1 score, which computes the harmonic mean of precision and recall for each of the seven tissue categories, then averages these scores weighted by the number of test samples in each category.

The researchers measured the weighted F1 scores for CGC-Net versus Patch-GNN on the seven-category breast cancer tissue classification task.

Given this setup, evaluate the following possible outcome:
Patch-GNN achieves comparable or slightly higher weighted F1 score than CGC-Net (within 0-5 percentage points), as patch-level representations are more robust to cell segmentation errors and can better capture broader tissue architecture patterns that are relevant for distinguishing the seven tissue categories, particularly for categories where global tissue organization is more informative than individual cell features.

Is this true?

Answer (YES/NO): NO